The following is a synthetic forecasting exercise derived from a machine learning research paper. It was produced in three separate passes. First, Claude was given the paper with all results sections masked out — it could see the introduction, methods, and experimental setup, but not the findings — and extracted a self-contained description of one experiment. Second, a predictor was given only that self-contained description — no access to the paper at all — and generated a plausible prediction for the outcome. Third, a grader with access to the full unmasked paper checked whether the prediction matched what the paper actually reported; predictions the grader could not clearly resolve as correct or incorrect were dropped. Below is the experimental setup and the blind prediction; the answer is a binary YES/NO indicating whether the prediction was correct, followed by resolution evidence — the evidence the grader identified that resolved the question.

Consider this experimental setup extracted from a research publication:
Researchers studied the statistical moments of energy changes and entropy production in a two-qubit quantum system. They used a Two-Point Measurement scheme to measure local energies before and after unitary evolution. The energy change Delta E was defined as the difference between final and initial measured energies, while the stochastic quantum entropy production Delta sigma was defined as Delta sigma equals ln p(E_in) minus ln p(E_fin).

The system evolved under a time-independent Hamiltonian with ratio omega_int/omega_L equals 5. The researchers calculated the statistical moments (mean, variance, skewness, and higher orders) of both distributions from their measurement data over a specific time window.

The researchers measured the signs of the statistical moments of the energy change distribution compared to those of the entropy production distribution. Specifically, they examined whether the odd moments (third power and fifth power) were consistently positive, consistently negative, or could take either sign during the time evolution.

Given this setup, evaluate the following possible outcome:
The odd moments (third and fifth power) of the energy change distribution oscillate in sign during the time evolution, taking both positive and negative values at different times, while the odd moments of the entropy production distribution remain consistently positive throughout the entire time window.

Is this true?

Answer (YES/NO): NO